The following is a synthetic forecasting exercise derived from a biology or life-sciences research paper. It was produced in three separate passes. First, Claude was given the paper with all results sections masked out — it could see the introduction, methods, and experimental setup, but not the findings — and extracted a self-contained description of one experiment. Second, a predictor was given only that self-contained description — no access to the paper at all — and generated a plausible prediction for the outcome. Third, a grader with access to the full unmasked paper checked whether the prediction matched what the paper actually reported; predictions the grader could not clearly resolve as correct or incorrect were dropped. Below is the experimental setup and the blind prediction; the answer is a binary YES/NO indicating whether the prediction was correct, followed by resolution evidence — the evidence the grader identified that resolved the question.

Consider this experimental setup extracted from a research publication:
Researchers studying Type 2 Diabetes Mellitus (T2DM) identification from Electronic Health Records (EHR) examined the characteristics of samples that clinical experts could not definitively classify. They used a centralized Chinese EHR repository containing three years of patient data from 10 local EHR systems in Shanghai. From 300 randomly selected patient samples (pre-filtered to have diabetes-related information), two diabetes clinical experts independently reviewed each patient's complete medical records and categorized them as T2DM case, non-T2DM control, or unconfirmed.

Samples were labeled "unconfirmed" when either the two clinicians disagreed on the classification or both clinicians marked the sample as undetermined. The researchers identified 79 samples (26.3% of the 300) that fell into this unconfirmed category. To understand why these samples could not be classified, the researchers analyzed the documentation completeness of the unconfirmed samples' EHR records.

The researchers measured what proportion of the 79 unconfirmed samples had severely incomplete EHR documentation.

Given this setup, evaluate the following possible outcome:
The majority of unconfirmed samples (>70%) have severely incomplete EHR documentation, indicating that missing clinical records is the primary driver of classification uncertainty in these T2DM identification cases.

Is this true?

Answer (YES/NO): YES